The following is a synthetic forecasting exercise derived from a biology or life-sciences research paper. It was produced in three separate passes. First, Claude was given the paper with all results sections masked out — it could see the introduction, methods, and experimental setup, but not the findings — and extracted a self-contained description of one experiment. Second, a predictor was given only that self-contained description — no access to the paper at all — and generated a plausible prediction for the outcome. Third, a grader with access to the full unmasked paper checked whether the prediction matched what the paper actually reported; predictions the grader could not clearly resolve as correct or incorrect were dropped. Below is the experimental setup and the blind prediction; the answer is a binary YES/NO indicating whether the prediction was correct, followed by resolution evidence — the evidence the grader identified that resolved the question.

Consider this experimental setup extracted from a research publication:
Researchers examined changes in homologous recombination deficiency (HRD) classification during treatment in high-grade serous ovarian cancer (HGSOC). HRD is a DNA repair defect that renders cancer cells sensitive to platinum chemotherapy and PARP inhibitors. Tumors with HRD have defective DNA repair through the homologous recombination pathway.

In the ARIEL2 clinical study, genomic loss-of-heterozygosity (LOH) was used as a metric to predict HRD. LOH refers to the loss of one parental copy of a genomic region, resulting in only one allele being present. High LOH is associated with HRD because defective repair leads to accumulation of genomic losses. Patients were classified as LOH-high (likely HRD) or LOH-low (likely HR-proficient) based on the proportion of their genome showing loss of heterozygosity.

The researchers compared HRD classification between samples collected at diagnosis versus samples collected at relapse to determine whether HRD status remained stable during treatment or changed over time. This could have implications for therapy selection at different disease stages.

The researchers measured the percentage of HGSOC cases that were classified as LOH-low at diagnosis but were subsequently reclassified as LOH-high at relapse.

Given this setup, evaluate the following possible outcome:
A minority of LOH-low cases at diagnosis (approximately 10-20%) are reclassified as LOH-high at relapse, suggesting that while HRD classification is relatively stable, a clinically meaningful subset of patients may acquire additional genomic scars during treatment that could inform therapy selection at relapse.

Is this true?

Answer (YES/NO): YES